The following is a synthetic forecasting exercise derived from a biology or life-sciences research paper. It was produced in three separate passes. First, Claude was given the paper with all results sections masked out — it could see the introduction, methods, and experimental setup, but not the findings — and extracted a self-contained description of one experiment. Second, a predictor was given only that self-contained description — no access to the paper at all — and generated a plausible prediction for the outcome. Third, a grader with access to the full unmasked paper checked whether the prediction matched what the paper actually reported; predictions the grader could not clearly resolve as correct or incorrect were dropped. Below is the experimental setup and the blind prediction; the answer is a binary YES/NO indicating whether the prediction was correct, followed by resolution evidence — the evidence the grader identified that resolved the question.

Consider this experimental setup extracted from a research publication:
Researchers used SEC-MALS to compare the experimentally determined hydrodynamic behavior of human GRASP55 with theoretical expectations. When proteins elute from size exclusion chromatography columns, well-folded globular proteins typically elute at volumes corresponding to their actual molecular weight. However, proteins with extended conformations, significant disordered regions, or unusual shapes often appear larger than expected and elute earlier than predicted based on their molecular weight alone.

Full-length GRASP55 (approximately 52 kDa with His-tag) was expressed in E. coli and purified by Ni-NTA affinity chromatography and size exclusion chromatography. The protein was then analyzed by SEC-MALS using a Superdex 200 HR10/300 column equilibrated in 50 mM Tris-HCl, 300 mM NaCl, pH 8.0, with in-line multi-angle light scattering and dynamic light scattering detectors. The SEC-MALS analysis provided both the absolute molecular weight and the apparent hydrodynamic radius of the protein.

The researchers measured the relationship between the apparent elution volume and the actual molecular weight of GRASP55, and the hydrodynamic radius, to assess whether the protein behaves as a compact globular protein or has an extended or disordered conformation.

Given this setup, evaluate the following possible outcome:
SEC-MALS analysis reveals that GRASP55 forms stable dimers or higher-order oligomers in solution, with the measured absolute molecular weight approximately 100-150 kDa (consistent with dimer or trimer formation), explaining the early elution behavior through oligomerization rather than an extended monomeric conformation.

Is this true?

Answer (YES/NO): NO